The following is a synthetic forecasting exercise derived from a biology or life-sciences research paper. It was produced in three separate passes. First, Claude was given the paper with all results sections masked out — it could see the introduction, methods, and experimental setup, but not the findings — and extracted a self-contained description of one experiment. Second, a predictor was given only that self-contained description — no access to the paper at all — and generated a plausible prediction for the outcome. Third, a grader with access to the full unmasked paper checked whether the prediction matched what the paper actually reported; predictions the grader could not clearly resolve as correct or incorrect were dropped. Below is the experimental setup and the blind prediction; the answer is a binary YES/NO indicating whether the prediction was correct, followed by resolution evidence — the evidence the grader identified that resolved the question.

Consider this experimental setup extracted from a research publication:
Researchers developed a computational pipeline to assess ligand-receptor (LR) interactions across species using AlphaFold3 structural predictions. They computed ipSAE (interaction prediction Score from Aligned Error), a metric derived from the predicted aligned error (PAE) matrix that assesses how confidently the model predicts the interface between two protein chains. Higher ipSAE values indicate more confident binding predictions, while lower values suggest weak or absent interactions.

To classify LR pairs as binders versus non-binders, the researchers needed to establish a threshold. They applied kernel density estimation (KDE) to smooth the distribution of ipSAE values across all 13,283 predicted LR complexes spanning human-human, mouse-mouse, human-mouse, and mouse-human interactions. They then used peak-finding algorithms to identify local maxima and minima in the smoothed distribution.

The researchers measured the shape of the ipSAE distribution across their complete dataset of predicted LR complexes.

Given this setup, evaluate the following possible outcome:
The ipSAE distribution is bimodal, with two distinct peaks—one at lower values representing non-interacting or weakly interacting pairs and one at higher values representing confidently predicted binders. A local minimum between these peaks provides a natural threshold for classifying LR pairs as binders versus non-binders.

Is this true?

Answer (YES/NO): YES